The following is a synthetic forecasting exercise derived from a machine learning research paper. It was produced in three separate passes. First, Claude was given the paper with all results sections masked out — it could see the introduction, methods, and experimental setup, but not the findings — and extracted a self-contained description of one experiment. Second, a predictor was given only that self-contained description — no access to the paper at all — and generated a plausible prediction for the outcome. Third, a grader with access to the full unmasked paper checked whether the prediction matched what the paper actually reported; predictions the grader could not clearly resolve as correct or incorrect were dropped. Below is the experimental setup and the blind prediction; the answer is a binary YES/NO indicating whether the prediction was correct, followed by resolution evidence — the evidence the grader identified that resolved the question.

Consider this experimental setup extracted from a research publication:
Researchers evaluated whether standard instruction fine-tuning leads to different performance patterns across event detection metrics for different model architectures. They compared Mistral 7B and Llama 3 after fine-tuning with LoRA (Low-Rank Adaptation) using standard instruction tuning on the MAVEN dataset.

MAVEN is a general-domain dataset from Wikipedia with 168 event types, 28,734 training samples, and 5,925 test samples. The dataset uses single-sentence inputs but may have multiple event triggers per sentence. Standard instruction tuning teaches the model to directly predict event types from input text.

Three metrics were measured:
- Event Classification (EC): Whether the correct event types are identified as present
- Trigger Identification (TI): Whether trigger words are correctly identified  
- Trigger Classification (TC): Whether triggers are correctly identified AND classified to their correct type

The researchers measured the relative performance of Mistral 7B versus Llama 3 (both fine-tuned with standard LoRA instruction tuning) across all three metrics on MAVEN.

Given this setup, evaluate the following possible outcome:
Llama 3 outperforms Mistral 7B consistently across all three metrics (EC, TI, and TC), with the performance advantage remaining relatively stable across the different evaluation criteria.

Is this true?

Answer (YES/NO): YES